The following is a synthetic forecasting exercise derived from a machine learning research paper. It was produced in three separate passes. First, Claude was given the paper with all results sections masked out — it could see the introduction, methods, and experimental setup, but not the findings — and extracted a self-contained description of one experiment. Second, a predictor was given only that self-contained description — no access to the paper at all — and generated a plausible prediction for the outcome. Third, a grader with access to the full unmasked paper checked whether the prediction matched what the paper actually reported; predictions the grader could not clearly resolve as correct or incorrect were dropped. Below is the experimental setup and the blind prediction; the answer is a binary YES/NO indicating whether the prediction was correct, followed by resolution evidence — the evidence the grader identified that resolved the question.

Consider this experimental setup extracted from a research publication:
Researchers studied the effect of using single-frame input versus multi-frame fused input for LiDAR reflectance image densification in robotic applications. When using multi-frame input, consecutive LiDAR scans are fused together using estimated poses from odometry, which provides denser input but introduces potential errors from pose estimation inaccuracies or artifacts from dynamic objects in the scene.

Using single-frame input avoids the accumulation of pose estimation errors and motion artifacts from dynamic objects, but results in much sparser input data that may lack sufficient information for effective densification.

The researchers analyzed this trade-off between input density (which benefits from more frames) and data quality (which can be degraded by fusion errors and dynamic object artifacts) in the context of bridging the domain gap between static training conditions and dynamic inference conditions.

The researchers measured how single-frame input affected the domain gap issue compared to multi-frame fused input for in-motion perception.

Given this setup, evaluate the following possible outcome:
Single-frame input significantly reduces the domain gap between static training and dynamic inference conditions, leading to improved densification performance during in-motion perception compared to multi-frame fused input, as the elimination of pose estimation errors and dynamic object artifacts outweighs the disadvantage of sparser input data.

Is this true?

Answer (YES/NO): NO